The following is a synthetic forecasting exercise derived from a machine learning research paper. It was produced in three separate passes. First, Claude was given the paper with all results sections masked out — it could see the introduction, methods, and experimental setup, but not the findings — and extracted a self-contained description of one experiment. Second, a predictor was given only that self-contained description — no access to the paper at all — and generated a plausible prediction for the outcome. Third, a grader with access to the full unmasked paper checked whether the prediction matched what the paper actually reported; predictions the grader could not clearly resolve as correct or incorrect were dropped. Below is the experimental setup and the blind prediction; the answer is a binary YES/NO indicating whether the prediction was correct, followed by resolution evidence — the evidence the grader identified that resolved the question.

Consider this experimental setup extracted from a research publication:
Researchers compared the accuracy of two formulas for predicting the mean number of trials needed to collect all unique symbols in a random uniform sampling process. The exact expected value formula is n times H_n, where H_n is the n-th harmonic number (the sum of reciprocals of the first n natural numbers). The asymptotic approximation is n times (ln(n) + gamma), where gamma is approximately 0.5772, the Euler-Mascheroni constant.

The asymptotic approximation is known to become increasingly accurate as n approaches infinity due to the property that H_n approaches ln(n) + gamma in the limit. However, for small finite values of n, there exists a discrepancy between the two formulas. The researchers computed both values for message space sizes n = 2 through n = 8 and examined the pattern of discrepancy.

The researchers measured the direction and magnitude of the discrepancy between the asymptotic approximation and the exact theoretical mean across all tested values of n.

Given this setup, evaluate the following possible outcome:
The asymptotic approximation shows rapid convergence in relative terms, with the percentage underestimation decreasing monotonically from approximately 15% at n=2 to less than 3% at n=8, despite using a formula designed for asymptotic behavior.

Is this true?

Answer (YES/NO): YES